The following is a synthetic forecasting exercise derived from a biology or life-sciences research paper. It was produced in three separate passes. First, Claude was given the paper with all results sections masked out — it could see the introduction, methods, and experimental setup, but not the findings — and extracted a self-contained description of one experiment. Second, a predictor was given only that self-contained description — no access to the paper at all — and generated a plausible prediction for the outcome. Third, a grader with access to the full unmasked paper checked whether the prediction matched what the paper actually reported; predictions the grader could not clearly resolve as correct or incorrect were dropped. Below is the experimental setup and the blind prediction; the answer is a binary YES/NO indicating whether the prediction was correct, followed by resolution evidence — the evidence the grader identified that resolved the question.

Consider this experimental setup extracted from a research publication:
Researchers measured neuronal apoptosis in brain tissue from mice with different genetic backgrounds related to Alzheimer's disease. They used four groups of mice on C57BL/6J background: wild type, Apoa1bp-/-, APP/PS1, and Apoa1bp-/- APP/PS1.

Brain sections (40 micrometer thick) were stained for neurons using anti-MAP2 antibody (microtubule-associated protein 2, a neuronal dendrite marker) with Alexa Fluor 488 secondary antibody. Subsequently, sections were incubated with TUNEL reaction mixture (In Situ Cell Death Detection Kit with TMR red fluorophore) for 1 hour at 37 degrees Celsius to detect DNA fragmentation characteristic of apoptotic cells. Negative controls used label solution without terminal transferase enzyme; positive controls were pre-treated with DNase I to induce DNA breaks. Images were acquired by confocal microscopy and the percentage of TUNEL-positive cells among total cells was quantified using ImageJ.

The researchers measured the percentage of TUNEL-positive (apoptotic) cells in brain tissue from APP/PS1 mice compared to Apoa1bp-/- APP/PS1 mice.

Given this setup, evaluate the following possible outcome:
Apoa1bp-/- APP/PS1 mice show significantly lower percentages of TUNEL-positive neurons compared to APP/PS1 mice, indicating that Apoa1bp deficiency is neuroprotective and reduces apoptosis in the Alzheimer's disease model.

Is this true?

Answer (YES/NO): NO